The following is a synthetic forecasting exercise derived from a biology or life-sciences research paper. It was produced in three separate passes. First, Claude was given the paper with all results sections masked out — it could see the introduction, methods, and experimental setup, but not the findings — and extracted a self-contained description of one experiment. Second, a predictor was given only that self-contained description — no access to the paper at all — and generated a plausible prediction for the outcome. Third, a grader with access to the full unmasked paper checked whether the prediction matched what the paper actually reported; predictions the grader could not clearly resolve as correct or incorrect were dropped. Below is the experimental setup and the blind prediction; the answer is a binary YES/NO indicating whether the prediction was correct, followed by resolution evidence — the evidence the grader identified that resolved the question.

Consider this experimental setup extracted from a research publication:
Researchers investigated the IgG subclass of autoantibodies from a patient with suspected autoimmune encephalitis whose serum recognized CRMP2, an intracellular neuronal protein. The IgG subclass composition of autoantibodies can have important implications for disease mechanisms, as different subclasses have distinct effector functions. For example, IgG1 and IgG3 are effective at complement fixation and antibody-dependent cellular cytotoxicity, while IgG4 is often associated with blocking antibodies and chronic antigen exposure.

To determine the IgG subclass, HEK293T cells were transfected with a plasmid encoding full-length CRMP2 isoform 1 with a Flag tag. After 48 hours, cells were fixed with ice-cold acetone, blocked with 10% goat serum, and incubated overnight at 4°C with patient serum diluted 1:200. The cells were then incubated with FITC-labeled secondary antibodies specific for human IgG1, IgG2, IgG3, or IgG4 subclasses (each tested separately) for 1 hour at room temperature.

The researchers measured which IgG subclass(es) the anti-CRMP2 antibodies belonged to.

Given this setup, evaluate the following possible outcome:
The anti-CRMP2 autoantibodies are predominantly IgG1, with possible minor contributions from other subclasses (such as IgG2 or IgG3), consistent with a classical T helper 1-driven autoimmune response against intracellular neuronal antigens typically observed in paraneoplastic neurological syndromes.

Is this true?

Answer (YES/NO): NO